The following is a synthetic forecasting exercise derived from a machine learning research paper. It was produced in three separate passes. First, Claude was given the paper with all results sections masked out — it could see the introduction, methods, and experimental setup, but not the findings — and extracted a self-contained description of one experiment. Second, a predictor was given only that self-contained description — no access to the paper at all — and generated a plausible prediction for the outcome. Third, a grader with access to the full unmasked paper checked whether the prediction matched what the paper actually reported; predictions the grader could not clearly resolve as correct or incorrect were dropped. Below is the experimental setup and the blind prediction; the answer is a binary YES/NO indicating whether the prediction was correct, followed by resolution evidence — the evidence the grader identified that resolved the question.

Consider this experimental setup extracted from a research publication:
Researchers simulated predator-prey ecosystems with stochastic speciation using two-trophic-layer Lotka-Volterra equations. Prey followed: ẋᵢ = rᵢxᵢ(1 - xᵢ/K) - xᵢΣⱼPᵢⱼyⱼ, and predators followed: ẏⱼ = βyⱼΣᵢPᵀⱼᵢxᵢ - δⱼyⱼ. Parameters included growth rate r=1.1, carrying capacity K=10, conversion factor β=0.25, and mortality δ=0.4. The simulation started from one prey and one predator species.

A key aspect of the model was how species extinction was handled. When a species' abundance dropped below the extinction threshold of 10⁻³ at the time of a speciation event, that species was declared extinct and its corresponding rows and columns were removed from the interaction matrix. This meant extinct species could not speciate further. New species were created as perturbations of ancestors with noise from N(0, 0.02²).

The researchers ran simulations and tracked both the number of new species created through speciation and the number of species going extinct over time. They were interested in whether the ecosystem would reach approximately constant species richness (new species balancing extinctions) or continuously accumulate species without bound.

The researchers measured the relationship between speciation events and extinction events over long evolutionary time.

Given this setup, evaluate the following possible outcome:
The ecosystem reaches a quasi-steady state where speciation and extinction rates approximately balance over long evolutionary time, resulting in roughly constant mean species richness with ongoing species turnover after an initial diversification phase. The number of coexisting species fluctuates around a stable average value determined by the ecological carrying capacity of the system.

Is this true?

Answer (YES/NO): YES